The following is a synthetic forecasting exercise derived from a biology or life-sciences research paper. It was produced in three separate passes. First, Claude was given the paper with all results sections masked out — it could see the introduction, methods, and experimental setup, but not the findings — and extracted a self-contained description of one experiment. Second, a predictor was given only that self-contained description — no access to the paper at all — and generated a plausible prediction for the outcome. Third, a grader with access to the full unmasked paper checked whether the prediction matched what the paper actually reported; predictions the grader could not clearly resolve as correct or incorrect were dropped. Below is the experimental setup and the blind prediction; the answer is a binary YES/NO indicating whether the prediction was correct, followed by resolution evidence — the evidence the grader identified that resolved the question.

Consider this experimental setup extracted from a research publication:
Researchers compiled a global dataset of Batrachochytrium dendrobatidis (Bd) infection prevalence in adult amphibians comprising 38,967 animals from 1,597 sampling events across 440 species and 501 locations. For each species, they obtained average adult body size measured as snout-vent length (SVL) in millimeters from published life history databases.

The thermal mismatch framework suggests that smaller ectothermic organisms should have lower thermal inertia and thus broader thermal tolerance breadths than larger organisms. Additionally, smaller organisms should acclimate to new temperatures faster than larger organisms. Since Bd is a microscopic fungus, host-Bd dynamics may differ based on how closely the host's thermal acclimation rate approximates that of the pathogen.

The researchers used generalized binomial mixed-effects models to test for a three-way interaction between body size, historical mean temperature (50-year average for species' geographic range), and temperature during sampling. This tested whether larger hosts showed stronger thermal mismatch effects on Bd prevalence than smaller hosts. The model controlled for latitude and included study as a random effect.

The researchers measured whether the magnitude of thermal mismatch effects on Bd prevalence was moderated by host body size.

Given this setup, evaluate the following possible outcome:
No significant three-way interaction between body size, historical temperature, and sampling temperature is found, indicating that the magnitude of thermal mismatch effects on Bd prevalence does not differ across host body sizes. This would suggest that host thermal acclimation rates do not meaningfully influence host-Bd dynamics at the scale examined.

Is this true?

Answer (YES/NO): NO